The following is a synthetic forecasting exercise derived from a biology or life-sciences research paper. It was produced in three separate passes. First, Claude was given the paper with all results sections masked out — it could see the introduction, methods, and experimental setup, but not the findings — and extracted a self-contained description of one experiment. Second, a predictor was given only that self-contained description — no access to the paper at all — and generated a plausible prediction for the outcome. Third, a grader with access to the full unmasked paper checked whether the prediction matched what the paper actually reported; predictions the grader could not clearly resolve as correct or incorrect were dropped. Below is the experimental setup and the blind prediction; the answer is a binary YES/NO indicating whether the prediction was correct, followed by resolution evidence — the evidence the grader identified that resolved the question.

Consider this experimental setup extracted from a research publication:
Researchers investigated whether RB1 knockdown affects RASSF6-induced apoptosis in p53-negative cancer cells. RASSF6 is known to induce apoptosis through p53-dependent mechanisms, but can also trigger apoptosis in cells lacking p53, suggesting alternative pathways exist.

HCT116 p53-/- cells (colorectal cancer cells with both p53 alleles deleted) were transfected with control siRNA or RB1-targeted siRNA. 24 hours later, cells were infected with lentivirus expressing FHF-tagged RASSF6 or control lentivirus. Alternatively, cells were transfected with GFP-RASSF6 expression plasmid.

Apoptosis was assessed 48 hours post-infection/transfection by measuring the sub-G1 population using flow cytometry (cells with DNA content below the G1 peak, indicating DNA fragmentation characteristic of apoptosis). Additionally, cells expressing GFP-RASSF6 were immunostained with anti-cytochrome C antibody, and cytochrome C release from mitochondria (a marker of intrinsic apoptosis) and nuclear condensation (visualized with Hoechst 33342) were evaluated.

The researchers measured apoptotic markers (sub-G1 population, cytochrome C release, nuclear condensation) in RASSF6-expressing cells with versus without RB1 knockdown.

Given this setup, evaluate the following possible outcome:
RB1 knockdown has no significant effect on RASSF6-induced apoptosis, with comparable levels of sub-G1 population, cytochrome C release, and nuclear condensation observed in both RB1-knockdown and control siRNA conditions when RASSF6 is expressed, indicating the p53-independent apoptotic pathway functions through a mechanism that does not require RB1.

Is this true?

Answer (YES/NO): NO